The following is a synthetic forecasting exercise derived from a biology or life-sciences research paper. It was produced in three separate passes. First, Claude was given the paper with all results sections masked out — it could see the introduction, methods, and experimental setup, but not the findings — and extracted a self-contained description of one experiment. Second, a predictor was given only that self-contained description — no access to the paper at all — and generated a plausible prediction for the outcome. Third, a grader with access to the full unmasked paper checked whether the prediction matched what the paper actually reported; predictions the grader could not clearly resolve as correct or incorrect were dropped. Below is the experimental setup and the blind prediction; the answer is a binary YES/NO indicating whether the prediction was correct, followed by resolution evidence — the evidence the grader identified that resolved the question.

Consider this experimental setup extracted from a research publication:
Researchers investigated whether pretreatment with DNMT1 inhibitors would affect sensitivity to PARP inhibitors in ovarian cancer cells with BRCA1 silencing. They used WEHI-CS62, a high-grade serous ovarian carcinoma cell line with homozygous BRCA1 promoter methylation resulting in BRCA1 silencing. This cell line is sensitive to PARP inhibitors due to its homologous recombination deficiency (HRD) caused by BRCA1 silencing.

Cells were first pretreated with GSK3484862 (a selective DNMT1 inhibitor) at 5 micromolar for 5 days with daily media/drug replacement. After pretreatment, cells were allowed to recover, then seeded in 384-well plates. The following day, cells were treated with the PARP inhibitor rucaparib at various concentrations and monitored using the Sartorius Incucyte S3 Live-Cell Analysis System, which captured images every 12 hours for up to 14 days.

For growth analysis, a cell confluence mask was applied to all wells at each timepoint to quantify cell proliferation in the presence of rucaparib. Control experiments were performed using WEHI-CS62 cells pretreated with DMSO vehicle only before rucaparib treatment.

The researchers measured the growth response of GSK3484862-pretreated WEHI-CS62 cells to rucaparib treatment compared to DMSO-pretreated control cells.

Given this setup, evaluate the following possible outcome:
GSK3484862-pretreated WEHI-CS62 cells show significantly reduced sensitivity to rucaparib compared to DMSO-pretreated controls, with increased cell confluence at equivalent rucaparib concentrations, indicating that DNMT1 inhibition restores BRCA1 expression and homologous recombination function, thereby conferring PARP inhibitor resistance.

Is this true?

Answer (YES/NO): YES